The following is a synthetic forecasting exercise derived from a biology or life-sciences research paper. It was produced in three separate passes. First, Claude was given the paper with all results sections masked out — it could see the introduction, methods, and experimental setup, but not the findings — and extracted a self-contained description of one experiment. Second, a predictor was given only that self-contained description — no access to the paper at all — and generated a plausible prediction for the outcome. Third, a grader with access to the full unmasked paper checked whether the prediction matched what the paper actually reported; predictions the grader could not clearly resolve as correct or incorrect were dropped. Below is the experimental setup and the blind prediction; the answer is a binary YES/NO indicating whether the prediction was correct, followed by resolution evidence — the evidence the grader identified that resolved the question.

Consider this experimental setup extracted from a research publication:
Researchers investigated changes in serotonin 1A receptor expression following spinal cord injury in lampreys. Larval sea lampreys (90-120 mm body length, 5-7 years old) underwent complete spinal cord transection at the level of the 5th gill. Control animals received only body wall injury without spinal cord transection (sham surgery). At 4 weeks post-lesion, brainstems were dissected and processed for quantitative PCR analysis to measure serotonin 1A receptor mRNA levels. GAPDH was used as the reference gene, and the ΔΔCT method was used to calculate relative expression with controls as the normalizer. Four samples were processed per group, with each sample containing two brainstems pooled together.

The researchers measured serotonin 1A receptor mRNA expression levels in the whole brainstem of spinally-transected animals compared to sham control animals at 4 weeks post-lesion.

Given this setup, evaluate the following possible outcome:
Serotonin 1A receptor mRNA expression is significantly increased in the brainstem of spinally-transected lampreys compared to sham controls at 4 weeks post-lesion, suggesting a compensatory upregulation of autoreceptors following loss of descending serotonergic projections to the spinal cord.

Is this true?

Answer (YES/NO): NO